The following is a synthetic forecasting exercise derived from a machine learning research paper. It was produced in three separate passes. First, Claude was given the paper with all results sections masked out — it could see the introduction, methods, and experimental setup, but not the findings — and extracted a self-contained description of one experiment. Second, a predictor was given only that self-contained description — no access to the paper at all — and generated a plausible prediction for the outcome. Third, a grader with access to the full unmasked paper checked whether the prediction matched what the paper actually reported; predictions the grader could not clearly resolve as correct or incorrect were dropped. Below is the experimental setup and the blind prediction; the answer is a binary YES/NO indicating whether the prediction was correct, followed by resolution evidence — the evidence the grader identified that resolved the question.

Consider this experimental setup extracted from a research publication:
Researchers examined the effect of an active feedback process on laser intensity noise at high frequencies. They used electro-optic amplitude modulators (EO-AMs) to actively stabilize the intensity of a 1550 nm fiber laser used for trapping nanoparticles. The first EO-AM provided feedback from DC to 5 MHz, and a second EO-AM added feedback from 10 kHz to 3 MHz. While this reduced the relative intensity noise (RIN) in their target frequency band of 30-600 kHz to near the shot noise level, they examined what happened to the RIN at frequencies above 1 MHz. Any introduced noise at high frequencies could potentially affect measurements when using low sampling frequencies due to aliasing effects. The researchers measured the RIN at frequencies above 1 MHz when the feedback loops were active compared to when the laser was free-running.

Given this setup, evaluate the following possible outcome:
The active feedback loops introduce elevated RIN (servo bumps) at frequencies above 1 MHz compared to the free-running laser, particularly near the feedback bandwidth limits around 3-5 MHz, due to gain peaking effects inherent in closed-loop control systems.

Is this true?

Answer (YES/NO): YES